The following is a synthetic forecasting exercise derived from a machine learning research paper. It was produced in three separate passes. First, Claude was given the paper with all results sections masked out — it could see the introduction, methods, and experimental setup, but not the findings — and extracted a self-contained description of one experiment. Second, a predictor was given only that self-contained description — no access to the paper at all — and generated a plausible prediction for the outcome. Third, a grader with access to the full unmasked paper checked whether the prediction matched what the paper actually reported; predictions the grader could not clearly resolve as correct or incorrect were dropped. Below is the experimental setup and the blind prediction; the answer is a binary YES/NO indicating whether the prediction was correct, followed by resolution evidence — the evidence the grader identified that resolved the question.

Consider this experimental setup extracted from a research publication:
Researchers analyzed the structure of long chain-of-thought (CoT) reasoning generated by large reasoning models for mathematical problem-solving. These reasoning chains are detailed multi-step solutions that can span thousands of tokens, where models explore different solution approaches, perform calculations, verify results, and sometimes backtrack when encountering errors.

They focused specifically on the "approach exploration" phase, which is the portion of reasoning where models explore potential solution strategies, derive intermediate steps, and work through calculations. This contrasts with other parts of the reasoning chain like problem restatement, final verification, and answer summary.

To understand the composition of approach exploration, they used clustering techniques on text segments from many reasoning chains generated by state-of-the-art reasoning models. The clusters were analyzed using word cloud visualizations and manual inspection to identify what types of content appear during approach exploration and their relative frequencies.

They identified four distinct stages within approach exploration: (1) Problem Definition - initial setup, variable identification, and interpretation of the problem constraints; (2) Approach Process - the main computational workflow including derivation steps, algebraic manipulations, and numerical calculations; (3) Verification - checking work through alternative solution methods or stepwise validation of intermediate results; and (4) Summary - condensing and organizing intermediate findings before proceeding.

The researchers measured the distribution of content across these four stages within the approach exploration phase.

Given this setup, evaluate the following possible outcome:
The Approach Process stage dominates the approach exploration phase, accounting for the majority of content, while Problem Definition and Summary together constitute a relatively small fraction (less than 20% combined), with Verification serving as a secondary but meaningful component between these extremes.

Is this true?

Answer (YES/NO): YES